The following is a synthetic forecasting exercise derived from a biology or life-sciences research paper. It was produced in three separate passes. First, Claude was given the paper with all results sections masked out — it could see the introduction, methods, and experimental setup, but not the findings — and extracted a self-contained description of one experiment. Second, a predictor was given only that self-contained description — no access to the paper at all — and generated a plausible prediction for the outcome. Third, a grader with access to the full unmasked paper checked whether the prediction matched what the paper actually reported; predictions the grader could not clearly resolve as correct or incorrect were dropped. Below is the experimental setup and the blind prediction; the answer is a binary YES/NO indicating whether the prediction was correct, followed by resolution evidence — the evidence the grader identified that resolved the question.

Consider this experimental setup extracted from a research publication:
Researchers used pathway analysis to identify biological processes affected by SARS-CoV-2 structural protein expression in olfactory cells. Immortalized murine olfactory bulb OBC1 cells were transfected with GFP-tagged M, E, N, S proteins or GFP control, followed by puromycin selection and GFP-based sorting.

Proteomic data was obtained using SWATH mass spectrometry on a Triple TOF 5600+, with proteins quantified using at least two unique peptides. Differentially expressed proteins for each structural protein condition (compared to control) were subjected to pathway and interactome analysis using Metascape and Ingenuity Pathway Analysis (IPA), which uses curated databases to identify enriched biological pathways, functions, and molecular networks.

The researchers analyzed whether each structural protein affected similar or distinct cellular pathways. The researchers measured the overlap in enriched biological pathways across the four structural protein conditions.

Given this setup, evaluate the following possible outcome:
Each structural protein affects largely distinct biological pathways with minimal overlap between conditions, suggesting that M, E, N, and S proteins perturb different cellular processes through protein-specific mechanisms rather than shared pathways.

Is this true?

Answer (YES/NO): NO